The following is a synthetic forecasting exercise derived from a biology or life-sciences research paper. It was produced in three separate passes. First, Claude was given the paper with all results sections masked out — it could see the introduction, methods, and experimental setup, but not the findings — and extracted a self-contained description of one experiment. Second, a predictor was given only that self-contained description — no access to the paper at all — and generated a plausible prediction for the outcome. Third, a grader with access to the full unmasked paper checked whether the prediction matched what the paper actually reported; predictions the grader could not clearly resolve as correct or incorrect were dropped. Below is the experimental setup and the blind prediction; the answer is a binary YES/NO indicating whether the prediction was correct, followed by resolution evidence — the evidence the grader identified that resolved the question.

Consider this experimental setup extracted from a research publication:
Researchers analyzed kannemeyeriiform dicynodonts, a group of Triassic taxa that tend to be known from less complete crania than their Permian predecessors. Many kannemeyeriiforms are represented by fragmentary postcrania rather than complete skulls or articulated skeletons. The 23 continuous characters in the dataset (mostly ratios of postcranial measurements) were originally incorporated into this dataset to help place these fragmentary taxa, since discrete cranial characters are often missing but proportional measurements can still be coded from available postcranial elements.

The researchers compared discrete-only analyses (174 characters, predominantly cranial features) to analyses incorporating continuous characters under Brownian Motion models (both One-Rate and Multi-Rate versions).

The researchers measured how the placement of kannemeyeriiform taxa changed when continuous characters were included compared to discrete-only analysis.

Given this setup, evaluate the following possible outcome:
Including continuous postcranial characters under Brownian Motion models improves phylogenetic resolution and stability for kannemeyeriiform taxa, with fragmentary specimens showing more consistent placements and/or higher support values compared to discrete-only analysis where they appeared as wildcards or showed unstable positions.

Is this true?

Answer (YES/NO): NO